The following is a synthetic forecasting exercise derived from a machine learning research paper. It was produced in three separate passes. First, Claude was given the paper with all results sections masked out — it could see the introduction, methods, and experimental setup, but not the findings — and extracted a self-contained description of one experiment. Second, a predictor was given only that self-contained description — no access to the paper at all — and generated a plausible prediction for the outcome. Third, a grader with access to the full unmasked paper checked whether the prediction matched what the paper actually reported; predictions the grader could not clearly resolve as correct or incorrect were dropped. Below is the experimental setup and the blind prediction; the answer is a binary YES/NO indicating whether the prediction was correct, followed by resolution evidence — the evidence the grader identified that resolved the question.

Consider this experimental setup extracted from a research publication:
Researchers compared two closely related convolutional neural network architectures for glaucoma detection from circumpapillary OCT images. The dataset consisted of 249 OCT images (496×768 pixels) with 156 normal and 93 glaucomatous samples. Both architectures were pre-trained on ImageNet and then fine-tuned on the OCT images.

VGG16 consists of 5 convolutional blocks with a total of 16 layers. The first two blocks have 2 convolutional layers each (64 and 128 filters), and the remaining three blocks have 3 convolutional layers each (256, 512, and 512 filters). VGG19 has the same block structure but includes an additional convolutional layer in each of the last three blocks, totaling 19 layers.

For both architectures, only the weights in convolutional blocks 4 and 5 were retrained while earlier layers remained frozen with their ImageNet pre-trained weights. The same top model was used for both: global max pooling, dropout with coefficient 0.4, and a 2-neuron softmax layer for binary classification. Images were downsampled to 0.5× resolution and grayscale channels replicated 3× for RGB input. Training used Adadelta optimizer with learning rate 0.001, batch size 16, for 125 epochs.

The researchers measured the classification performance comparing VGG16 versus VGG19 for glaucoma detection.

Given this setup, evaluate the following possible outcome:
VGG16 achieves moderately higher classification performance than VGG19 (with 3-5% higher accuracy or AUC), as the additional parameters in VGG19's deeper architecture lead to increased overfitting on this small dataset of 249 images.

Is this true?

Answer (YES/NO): NO